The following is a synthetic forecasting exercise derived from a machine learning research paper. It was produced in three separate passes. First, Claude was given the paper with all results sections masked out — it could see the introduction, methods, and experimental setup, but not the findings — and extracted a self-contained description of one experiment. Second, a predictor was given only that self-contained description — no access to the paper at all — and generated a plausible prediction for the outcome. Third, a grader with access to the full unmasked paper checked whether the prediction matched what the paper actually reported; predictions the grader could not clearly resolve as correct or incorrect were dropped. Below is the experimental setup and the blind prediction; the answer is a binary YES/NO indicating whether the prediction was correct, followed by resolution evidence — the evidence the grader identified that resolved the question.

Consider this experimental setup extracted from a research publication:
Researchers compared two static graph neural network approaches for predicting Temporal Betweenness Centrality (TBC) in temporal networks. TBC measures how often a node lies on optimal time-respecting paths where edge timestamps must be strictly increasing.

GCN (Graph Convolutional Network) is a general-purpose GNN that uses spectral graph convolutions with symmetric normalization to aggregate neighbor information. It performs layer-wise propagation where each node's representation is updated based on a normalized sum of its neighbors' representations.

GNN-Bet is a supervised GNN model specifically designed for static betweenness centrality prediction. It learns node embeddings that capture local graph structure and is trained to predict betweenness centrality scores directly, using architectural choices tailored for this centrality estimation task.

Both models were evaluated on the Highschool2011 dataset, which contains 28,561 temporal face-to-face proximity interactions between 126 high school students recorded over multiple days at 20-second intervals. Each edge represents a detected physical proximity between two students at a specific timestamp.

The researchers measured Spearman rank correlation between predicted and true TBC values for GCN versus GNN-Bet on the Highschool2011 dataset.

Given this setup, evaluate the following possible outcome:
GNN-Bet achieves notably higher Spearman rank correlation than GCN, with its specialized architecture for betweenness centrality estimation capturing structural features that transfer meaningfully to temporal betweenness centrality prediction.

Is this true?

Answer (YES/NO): NO